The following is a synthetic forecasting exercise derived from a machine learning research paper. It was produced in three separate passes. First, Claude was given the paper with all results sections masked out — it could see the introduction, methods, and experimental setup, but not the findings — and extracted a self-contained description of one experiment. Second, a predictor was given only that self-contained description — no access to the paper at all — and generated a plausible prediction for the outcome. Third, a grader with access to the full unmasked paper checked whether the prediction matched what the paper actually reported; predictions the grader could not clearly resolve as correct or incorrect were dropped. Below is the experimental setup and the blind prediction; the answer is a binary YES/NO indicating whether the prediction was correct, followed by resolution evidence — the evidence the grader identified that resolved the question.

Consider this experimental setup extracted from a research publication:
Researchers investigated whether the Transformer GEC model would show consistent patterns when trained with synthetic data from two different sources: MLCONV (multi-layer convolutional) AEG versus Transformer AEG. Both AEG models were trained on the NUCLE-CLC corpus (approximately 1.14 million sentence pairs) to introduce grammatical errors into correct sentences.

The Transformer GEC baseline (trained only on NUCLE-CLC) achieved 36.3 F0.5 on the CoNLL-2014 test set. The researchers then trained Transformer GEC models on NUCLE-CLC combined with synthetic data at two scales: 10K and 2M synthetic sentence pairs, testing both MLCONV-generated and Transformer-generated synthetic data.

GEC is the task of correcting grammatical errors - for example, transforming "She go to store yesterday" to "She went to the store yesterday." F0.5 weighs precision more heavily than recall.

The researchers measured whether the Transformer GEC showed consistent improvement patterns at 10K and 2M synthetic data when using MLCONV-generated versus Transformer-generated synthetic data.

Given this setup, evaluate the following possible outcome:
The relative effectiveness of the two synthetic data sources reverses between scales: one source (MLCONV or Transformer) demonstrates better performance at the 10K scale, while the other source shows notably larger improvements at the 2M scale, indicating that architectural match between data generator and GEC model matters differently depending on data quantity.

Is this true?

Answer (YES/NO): NO